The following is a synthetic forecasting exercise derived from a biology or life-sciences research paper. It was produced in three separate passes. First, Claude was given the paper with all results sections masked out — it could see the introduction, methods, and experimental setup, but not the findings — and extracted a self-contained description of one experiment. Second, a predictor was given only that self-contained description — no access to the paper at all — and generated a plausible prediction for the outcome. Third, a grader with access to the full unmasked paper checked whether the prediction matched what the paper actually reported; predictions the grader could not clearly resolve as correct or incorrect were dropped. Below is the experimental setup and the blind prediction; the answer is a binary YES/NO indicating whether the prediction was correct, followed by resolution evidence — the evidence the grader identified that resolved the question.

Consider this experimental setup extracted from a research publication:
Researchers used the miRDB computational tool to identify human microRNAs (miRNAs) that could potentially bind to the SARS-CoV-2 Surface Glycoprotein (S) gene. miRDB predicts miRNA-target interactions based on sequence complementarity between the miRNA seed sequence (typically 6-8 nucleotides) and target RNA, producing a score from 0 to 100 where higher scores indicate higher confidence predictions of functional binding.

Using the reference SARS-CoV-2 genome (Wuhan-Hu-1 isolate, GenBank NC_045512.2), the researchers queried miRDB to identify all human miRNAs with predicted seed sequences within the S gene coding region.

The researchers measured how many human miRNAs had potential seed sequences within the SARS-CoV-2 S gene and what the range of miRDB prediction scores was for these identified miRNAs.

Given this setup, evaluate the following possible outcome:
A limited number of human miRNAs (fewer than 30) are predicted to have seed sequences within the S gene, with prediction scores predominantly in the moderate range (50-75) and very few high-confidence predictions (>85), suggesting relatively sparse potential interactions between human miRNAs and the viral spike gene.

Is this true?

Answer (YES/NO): NO